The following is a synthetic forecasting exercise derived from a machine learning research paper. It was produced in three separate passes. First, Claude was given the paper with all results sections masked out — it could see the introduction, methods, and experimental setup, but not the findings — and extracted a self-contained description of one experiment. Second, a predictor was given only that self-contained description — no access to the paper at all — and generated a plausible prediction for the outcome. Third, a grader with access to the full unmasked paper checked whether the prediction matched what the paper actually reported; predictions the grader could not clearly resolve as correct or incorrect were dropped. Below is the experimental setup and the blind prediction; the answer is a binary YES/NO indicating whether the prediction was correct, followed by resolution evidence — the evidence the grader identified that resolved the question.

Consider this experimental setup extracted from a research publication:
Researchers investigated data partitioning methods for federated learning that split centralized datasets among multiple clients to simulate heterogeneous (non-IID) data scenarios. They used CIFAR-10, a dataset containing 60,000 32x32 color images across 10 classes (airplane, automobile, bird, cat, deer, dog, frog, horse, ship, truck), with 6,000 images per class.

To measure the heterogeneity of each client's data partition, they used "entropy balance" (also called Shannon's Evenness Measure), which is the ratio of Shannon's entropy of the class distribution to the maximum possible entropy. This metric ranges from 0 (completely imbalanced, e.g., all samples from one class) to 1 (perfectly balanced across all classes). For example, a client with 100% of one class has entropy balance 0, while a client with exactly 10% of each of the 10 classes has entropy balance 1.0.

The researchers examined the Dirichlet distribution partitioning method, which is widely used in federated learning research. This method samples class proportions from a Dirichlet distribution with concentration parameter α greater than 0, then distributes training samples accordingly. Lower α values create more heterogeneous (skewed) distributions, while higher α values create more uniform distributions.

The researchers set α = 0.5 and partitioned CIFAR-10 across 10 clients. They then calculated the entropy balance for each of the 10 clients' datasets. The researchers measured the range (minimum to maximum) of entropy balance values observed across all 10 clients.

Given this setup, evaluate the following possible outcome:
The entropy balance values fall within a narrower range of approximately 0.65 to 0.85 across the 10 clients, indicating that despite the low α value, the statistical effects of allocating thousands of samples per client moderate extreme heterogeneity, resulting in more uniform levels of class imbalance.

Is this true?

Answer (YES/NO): NO